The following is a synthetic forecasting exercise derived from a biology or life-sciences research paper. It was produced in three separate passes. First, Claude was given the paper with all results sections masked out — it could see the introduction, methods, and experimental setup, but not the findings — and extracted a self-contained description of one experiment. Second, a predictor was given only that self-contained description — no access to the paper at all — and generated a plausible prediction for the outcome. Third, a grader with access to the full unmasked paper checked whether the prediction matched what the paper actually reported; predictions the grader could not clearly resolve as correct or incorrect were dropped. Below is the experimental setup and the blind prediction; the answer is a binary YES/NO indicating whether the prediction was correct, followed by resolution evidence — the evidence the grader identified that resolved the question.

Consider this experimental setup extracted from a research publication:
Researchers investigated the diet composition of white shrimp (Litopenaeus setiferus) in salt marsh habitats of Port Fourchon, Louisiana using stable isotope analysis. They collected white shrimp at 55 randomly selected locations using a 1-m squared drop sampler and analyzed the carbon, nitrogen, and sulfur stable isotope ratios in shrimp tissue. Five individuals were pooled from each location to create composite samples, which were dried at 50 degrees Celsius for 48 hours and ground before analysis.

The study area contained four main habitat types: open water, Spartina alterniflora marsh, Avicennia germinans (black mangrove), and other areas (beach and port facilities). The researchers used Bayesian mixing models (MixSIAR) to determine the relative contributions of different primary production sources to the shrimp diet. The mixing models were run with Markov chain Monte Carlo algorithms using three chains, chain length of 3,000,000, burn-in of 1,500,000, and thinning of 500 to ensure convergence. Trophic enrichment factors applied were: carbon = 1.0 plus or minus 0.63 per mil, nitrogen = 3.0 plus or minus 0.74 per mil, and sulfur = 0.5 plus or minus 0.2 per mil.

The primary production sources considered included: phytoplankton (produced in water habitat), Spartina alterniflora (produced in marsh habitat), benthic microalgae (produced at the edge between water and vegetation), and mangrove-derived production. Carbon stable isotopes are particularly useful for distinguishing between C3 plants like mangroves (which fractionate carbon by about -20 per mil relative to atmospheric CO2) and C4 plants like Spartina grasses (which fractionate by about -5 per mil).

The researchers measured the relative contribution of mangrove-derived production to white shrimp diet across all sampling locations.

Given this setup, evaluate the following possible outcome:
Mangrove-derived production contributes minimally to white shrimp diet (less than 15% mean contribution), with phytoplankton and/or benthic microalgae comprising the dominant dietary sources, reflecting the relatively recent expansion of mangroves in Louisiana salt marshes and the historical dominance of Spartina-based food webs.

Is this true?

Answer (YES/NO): YES